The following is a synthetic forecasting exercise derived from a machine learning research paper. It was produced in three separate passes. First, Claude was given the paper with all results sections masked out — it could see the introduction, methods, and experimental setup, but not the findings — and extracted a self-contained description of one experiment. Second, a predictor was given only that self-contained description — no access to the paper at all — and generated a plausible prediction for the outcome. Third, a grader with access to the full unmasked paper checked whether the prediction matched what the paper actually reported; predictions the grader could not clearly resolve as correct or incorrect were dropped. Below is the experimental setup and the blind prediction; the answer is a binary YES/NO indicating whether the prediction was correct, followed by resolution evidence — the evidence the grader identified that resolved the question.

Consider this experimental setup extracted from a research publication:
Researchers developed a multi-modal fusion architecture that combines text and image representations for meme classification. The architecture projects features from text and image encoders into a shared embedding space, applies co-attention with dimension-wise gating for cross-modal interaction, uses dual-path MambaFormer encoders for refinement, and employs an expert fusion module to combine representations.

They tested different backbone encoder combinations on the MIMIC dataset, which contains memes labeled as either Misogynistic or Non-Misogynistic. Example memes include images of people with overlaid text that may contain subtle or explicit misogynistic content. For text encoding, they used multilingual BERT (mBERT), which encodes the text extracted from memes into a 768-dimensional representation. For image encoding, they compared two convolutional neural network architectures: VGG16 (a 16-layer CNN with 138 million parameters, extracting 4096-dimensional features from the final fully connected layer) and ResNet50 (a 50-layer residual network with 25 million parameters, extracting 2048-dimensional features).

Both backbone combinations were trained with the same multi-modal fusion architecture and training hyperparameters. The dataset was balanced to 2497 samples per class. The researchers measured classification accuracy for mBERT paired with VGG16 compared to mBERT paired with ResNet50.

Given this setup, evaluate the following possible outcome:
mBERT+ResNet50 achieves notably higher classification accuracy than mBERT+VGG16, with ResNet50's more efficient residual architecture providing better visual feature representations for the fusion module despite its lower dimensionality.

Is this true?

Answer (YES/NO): NO